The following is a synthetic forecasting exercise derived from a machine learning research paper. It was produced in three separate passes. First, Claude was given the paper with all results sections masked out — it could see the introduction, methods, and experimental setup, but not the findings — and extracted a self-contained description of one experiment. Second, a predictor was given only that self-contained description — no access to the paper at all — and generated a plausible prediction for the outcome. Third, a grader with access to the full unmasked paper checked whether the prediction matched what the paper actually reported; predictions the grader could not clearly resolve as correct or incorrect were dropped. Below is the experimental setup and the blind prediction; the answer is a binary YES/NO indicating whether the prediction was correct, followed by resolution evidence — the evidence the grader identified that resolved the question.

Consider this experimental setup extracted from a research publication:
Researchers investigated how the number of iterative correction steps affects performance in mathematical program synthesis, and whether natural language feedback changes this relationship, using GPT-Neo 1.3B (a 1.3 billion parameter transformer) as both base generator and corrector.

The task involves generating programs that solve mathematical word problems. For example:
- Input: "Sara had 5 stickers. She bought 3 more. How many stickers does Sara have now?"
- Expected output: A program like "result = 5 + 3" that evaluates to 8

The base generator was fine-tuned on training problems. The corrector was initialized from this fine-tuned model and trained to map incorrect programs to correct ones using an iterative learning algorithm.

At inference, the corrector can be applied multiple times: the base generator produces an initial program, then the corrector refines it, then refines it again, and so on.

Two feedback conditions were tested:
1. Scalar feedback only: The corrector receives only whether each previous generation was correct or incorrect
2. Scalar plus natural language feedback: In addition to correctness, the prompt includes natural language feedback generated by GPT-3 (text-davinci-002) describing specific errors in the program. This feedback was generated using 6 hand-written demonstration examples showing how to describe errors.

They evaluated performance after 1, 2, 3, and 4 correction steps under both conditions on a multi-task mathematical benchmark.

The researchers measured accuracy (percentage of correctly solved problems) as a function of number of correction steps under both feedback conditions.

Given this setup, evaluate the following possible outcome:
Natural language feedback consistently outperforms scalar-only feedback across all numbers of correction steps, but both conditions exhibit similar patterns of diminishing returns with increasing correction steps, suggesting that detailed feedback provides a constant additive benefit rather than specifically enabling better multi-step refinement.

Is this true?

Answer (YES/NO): NO